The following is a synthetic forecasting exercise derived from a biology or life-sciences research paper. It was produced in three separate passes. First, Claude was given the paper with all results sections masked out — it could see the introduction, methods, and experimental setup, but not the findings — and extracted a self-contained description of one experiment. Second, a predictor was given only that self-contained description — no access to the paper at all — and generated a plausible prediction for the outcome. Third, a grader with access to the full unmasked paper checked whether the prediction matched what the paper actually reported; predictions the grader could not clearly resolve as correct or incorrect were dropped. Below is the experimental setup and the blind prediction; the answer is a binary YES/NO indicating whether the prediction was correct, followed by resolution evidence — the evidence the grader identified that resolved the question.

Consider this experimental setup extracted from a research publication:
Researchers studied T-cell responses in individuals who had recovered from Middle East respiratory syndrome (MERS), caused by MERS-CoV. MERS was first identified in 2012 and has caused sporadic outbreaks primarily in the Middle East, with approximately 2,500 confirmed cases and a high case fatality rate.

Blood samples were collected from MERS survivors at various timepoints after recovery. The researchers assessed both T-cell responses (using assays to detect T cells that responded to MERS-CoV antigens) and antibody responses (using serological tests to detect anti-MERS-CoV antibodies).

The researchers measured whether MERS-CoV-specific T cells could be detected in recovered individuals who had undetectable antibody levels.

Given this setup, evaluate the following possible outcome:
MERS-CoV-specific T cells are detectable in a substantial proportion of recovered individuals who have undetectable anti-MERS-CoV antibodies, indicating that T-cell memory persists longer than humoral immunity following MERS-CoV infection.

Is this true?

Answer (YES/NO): YES